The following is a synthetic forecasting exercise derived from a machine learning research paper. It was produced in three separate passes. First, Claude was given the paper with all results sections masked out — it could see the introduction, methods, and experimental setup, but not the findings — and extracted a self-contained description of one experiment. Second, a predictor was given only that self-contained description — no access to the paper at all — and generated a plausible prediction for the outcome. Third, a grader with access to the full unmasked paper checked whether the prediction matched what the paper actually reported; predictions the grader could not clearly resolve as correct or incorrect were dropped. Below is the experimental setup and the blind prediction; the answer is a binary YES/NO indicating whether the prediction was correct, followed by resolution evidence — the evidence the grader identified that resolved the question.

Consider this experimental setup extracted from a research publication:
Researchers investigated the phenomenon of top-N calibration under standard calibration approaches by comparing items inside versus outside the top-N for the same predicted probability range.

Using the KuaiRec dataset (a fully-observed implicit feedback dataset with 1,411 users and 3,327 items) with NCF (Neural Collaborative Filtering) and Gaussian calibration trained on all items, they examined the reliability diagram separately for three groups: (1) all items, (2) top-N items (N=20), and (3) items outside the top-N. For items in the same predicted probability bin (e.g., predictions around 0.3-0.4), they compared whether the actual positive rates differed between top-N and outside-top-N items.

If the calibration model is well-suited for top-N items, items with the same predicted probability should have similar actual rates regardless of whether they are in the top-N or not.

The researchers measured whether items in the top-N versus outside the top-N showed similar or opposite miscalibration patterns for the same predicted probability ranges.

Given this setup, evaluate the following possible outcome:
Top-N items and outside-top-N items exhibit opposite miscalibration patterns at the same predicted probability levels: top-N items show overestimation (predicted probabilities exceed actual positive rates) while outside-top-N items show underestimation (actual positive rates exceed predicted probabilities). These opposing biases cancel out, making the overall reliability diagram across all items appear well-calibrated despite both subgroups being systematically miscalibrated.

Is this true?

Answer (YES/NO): NO